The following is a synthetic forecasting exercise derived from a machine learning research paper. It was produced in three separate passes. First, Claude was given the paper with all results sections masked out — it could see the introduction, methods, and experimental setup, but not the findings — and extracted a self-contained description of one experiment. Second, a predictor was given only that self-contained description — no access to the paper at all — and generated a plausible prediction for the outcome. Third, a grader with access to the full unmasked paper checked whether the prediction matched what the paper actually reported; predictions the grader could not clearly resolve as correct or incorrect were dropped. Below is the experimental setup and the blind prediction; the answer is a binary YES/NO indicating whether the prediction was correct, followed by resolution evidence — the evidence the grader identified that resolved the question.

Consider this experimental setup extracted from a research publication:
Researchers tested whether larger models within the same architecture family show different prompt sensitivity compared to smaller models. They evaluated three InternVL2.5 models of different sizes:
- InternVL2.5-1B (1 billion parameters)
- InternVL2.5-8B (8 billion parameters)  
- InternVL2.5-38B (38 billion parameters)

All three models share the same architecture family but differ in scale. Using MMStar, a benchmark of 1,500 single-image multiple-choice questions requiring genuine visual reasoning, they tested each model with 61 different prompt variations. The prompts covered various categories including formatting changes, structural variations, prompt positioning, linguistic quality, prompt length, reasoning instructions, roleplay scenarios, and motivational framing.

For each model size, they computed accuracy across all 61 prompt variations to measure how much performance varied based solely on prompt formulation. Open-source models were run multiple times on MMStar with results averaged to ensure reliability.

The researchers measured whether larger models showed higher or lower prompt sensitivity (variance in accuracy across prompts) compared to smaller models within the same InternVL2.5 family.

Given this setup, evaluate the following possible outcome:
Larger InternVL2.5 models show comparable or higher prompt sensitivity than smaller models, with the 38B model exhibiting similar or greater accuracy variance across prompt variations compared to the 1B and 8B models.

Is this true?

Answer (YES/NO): NO